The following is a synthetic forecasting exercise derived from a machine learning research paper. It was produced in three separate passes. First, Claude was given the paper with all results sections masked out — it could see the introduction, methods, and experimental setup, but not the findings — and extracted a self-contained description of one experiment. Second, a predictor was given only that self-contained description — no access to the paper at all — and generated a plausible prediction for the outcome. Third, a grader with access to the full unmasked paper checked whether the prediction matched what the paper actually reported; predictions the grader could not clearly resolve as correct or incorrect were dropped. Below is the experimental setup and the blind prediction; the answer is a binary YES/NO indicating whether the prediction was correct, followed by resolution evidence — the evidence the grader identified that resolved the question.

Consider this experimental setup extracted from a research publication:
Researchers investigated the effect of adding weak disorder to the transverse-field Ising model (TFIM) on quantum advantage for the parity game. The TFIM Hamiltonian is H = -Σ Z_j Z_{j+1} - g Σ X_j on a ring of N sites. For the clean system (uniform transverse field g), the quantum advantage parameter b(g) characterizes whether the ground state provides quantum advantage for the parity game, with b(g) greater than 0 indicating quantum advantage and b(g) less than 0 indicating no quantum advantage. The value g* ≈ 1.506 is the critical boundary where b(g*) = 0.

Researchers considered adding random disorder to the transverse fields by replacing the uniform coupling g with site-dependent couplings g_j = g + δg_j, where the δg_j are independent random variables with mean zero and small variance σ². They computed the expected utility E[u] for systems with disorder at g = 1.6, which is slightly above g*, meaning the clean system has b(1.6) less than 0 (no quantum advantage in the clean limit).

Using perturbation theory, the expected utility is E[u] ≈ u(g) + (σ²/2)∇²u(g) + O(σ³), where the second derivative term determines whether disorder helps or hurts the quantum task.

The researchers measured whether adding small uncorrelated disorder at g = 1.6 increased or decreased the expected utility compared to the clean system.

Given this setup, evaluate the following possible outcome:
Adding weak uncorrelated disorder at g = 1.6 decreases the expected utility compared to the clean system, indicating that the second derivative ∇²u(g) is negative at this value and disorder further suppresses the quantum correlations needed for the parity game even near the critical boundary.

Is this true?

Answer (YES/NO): NO